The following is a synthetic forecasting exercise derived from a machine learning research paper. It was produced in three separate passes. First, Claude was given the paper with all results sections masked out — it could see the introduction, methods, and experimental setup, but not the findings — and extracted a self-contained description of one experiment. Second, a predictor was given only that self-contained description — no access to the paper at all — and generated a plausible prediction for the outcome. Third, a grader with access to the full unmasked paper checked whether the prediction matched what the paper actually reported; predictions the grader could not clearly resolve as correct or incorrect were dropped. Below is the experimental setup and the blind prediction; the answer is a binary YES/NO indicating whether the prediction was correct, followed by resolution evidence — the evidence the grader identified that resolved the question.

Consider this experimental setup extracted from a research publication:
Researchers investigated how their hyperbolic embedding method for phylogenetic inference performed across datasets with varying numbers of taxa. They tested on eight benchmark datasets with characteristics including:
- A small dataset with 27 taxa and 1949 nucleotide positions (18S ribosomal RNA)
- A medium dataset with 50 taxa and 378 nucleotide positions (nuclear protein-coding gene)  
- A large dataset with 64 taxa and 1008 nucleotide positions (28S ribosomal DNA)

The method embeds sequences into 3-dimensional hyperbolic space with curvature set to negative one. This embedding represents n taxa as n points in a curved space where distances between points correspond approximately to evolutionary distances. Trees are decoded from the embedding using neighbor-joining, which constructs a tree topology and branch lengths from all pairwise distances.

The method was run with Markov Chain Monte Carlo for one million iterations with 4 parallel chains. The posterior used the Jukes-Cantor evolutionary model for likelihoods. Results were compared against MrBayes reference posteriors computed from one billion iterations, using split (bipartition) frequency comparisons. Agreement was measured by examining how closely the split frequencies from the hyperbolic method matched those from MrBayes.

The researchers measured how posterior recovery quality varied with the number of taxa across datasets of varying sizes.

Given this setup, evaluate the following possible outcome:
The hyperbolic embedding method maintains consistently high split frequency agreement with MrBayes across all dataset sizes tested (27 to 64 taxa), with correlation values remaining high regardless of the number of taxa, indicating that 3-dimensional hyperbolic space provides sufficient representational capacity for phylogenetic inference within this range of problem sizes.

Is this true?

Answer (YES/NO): YES